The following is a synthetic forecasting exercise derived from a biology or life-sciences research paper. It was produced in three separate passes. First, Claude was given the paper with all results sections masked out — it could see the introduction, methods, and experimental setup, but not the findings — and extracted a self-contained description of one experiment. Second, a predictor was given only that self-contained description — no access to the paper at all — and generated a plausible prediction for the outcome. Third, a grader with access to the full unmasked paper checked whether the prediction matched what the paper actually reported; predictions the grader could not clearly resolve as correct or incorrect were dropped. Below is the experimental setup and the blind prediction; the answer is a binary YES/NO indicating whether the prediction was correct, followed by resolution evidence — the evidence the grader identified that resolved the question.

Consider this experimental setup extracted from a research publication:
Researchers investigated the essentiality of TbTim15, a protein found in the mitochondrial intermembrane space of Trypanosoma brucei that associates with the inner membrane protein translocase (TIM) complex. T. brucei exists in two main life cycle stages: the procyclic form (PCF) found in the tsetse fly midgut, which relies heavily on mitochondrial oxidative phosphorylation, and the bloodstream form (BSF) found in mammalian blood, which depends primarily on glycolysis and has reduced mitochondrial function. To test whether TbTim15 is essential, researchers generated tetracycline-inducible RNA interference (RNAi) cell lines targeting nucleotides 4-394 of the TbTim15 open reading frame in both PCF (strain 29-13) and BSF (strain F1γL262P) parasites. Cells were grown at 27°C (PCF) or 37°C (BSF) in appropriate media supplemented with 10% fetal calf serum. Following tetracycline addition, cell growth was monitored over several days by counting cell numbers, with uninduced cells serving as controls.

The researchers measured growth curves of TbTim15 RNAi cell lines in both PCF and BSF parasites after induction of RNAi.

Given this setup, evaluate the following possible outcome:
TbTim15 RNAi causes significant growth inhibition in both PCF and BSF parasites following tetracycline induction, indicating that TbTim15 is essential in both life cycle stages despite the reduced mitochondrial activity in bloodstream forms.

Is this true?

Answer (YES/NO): YES